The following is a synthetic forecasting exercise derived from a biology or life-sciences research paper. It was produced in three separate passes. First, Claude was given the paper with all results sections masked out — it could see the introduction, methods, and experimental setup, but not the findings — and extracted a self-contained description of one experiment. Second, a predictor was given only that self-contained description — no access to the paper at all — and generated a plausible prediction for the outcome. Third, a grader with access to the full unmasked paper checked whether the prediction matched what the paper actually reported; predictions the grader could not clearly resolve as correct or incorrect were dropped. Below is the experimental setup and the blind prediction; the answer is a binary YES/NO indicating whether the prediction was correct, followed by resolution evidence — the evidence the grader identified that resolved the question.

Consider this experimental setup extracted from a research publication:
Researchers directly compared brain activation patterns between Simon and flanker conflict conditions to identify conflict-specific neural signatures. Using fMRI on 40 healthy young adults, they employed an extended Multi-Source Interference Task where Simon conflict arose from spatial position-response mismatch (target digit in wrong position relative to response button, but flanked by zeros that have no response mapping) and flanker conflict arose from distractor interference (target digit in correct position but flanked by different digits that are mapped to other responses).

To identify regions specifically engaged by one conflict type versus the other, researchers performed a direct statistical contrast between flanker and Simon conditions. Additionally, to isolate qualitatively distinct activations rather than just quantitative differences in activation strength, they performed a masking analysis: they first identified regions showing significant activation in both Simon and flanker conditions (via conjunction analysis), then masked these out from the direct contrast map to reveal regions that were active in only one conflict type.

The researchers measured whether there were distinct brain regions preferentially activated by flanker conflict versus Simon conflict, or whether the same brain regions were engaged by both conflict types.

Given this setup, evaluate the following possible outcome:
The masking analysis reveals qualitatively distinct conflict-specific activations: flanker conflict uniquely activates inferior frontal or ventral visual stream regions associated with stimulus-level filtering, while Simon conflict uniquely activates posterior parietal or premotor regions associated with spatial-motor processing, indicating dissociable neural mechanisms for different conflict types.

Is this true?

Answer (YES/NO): NO